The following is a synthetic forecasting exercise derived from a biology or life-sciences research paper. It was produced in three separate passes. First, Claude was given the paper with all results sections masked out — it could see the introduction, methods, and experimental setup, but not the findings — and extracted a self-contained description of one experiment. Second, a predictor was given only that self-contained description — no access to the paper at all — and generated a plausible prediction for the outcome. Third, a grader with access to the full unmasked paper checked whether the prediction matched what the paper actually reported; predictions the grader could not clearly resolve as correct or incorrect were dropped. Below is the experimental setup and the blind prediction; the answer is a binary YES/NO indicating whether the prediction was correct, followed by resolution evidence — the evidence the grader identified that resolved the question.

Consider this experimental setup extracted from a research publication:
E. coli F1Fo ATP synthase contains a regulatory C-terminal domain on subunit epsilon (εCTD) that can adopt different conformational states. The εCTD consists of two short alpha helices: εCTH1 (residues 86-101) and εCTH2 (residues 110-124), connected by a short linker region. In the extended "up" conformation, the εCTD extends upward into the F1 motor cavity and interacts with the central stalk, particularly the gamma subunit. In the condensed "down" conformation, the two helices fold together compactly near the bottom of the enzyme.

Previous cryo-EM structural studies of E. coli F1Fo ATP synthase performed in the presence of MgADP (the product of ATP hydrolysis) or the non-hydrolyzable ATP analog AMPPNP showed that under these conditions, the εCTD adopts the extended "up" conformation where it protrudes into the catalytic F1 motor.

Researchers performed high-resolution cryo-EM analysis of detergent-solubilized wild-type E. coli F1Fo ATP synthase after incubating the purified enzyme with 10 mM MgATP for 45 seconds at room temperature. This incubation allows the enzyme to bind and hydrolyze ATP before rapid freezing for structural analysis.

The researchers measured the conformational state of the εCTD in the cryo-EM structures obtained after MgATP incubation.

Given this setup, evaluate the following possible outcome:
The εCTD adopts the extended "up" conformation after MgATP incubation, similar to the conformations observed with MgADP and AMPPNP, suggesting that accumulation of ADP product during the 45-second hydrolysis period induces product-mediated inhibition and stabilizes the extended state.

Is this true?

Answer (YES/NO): NO